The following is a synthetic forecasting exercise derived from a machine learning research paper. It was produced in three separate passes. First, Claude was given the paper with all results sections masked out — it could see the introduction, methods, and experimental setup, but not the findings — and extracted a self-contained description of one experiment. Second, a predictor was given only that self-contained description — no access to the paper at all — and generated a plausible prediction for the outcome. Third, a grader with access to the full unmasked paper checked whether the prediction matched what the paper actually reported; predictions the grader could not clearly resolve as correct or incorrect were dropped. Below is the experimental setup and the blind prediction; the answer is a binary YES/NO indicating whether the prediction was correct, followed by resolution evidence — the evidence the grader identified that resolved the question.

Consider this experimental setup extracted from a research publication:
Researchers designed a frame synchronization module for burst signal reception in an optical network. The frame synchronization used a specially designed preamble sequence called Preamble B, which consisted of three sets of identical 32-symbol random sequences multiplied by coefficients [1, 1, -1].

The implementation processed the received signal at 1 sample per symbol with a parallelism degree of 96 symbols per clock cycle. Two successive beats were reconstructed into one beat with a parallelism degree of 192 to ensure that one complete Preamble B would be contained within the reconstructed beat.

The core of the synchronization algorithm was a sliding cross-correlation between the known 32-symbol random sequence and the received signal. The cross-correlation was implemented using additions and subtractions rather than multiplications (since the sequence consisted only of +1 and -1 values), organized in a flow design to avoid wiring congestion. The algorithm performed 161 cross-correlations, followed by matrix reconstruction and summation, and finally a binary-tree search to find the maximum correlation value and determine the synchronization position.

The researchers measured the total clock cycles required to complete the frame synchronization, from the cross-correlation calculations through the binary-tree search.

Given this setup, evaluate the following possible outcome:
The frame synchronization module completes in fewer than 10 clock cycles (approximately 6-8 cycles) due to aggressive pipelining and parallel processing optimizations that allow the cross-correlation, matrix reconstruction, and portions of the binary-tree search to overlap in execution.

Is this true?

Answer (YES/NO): NO